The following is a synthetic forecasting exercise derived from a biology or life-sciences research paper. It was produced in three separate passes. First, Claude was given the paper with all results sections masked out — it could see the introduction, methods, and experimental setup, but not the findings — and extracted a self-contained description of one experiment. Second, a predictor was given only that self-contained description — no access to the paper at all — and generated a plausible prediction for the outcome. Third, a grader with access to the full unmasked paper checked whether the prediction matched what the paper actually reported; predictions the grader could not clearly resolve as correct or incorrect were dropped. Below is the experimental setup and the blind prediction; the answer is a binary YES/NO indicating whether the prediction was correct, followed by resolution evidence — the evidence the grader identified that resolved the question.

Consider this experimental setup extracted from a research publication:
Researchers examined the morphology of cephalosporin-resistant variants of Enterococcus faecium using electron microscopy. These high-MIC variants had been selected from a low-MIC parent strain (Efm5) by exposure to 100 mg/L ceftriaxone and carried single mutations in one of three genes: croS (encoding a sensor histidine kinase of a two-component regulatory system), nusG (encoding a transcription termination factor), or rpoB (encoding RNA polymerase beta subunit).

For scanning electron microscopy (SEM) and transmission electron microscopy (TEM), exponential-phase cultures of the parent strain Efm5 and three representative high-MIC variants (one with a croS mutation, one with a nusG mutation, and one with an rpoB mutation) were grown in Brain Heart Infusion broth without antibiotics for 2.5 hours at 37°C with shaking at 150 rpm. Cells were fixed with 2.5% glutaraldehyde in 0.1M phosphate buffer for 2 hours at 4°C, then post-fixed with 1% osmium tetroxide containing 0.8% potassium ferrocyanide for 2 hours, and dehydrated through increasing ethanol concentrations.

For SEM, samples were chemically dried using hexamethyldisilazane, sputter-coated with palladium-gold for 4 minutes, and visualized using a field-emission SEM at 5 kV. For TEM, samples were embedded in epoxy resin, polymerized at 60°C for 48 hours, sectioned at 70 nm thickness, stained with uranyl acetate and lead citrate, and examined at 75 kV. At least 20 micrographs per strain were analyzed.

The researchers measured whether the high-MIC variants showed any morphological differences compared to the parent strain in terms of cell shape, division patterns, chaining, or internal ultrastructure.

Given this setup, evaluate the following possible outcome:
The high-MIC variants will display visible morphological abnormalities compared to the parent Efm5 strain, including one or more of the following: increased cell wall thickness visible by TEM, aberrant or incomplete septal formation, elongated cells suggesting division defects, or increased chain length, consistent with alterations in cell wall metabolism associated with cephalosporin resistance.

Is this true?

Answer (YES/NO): YES